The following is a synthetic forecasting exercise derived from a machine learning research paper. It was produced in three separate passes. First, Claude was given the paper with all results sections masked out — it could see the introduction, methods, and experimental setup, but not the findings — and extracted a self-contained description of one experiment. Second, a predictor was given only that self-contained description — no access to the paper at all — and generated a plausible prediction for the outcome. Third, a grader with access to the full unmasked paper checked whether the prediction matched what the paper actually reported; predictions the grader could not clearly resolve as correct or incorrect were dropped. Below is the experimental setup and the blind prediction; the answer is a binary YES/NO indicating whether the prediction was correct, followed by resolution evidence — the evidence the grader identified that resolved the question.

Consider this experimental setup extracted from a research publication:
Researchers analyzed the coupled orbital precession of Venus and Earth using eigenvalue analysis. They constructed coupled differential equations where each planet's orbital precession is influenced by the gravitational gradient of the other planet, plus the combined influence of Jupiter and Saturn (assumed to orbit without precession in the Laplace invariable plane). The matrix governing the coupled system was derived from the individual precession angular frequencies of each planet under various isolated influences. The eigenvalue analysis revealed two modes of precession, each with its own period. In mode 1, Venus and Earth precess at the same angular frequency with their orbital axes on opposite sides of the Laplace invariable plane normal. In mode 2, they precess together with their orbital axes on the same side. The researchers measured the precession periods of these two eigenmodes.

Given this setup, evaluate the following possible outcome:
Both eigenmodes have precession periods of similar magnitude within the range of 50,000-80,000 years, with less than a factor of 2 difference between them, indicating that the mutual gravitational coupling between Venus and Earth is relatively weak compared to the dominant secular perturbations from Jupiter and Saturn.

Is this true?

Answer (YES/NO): NO